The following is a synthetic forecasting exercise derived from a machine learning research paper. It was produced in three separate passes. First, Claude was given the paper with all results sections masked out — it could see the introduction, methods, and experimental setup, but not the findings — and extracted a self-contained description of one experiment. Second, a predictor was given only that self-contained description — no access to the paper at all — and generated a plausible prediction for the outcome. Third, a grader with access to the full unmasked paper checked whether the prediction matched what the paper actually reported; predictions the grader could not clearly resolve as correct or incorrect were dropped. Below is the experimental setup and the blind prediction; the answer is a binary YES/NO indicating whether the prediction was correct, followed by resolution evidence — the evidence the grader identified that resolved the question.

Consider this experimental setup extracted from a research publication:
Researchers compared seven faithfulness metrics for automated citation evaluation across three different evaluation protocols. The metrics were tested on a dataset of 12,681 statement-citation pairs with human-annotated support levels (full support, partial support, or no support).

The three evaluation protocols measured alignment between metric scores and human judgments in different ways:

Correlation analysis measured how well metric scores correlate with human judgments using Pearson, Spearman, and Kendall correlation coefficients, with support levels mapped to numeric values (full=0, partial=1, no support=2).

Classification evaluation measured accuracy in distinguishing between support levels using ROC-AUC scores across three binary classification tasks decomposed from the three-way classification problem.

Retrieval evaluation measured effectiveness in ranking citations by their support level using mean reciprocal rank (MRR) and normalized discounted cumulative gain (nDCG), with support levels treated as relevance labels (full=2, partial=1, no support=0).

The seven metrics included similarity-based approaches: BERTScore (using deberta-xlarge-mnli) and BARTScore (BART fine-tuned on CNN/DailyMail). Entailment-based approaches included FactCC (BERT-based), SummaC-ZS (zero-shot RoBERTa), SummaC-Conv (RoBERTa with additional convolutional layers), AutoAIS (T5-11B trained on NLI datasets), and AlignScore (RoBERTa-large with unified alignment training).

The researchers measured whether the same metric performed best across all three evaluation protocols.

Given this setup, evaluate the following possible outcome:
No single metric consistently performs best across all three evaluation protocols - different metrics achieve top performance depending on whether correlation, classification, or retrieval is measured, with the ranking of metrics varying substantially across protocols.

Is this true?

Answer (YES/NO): YES